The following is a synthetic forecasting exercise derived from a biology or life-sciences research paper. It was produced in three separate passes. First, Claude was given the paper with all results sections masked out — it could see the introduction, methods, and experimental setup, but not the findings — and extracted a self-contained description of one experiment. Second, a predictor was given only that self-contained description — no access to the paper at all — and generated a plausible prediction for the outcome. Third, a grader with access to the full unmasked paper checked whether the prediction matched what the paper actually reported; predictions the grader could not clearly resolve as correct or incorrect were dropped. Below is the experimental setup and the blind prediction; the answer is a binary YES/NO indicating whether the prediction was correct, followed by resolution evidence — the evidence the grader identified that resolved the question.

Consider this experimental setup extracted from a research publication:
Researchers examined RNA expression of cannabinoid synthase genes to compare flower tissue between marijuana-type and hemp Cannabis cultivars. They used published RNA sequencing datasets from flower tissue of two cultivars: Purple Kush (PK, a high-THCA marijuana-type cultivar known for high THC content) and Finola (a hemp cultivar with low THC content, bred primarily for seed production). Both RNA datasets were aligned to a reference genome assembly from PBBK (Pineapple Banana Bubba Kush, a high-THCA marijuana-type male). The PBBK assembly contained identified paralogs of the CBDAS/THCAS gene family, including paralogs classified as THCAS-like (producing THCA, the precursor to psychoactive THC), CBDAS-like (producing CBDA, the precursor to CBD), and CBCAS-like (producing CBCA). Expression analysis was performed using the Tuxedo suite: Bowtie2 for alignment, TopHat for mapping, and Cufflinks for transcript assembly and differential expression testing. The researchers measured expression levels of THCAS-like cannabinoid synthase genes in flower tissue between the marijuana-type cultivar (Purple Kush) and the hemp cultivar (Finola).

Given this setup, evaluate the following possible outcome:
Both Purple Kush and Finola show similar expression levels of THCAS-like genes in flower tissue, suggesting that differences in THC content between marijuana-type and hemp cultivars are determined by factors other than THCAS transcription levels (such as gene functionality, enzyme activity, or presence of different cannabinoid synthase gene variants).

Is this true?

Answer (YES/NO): NO